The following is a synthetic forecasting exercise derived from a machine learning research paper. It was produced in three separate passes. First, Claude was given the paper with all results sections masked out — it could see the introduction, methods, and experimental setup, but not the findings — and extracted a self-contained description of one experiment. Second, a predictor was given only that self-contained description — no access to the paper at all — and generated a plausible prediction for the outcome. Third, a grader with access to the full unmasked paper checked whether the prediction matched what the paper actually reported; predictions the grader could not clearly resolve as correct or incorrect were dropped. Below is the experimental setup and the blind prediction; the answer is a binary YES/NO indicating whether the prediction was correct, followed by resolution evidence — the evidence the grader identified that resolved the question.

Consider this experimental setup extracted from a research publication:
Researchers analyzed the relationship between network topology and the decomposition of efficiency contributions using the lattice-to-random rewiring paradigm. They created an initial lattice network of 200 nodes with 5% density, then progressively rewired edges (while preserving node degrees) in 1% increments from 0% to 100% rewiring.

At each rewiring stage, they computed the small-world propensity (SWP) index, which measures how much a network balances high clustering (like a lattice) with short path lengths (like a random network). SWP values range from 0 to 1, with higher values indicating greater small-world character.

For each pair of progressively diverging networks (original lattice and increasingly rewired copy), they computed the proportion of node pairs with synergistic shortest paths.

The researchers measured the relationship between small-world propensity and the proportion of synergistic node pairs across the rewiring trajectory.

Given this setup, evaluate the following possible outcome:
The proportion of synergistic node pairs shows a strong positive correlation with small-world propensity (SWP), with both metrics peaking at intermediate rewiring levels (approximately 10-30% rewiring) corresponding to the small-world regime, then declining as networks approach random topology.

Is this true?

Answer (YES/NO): NO